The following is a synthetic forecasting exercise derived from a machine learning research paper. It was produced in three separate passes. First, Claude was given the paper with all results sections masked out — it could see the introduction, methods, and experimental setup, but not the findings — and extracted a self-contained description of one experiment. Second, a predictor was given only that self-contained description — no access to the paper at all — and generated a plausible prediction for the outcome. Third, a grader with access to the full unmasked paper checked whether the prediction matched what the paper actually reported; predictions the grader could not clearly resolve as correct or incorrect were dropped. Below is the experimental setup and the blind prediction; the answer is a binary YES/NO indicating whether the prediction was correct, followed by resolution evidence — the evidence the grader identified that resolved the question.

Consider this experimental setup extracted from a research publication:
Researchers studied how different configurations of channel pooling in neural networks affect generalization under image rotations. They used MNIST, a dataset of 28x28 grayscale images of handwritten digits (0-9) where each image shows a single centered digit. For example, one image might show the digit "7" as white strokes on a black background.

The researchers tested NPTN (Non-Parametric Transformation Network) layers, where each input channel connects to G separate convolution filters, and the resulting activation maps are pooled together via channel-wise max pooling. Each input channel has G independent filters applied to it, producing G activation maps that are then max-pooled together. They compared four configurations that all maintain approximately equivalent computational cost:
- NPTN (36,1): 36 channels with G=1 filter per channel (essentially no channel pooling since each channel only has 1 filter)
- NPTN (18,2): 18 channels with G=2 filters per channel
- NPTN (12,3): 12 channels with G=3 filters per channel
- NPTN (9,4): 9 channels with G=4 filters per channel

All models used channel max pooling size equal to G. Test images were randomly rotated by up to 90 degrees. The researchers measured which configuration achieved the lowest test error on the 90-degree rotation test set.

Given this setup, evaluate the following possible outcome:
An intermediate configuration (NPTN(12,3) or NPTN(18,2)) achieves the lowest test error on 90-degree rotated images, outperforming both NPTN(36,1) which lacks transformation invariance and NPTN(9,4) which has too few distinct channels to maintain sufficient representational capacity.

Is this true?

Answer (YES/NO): YES